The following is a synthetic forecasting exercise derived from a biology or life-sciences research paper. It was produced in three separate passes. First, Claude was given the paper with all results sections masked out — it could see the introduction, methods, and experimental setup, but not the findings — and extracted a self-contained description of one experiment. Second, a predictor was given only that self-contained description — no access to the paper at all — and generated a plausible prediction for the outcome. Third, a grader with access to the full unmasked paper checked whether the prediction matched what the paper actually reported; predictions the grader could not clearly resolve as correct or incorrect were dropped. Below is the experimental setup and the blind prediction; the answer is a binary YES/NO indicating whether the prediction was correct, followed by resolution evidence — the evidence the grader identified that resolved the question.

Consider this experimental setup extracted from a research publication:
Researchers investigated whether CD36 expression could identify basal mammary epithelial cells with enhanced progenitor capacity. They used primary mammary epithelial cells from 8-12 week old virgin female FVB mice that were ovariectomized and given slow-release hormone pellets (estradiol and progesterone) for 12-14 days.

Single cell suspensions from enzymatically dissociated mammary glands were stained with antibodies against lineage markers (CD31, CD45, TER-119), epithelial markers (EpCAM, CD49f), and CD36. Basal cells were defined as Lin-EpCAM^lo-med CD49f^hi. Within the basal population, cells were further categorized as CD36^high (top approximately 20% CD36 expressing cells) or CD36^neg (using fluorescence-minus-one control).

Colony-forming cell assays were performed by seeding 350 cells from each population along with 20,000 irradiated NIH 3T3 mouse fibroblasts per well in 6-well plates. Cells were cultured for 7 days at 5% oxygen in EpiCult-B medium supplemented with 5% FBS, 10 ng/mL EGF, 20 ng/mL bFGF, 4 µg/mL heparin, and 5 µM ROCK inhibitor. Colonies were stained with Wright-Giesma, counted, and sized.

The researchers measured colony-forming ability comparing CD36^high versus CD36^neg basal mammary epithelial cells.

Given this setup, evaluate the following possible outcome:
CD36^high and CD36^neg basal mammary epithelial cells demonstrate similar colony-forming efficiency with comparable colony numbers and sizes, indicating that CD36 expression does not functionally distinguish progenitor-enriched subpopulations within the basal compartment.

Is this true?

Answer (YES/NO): NO